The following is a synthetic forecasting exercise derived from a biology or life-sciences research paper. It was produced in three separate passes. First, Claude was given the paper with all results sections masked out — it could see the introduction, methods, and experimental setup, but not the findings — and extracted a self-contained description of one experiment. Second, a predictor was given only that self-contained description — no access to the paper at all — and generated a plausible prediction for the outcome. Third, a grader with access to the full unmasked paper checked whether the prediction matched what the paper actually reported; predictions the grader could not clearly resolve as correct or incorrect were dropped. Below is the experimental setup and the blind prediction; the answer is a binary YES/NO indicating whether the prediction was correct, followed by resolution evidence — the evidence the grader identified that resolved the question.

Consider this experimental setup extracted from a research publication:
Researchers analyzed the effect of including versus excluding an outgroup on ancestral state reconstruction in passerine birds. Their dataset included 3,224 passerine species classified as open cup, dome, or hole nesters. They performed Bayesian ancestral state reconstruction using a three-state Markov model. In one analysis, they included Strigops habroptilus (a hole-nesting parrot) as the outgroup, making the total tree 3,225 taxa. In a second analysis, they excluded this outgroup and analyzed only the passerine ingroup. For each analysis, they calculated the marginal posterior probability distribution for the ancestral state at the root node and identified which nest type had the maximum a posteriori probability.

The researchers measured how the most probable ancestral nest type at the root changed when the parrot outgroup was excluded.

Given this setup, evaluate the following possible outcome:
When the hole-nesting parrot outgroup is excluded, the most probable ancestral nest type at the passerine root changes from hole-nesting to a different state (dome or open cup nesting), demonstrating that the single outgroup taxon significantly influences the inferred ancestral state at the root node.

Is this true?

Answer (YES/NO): YES